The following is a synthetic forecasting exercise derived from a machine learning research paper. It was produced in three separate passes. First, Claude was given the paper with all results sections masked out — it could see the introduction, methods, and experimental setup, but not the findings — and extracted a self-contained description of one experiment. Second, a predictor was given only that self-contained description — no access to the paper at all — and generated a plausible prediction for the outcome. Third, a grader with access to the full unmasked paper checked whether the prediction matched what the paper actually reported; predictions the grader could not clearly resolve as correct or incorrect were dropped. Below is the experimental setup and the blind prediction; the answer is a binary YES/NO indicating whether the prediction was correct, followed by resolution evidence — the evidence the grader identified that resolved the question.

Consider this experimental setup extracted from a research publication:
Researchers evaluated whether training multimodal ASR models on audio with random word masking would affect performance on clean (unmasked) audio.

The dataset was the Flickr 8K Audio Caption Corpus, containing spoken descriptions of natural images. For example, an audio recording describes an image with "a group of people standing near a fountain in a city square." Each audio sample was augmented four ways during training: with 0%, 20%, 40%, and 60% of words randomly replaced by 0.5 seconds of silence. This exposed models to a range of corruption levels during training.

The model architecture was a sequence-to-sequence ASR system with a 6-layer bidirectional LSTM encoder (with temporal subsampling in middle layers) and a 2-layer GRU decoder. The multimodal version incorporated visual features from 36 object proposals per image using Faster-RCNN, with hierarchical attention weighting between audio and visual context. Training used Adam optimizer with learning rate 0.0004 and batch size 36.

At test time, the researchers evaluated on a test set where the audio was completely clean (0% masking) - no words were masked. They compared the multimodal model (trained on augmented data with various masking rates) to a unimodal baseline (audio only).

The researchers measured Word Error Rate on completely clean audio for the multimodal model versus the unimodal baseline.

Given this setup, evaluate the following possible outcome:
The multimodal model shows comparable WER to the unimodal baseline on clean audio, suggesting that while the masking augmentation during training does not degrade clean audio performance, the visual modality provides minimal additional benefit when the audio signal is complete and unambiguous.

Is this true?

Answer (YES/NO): YES